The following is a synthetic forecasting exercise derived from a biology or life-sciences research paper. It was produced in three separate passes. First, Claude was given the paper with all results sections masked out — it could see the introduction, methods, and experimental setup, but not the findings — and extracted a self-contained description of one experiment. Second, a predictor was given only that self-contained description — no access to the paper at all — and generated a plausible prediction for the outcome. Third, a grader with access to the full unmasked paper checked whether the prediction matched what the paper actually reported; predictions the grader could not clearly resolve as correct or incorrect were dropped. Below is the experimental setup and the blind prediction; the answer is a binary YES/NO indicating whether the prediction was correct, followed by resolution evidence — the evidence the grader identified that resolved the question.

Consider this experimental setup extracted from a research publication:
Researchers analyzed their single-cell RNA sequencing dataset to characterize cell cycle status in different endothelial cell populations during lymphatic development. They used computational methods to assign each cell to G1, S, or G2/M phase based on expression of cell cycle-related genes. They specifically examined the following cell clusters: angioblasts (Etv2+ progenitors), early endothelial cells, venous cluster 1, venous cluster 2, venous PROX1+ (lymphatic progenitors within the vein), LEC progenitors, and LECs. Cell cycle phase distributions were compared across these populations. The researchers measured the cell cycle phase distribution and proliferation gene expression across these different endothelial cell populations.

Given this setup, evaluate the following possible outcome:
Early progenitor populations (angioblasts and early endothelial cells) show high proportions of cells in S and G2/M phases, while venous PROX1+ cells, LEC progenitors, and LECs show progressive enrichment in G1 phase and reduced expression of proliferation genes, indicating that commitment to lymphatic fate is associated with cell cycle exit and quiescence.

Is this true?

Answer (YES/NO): NO